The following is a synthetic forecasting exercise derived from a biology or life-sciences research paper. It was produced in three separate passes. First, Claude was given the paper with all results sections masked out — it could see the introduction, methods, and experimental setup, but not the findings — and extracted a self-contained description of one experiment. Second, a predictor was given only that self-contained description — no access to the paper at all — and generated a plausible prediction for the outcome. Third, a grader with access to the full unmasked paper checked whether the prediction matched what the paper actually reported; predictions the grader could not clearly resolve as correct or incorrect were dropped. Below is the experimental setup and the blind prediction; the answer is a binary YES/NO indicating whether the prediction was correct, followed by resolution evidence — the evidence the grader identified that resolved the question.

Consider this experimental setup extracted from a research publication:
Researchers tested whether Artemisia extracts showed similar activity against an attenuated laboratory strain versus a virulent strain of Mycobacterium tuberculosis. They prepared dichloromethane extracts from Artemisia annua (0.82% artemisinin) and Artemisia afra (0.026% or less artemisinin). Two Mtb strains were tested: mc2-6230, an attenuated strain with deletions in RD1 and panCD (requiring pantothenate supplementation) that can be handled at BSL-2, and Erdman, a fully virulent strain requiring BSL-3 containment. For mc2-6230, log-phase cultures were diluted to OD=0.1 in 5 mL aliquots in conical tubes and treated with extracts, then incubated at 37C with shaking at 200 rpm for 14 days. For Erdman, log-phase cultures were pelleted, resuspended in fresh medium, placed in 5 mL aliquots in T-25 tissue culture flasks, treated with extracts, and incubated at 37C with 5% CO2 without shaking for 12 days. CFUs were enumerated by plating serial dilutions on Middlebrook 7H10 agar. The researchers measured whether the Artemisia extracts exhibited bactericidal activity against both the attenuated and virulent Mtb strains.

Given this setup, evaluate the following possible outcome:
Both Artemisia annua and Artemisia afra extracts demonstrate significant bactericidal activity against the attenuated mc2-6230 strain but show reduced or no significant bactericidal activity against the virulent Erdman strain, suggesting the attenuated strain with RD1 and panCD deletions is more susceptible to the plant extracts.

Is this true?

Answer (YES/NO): NO